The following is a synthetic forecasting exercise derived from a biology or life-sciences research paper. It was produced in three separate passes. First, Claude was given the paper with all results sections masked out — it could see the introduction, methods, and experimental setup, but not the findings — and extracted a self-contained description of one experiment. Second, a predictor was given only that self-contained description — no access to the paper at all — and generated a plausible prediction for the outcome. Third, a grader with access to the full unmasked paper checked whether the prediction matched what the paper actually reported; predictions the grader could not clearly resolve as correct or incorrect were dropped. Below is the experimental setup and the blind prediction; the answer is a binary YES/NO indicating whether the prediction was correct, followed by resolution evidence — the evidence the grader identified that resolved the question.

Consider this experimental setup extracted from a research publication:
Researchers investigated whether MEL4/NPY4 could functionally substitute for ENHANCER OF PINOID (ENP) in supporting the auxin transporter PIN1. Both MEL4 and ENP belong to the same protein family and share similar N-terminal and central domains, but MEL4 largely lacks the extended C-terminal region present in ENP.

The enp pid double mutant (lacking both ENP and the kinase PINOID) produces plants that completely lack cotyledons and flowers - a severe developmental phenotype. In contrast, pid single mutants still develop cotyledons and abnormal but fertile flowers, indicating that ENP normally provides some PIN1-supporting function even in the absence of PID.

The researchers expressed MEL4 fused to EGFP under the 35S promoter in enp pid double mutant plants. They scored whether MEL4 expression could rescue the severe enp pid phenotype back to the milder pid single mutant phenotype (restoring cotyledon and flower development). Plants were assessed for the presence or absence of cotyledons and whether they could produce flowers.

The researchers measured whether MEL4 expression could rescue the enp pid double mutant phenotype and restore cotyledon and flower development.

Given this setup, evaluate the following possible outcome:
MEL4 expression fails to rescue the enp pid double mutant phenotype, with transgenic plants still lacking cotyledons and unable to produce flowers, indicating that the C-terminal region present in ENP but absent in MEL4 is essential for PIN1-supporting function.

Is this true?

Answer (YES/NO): NO